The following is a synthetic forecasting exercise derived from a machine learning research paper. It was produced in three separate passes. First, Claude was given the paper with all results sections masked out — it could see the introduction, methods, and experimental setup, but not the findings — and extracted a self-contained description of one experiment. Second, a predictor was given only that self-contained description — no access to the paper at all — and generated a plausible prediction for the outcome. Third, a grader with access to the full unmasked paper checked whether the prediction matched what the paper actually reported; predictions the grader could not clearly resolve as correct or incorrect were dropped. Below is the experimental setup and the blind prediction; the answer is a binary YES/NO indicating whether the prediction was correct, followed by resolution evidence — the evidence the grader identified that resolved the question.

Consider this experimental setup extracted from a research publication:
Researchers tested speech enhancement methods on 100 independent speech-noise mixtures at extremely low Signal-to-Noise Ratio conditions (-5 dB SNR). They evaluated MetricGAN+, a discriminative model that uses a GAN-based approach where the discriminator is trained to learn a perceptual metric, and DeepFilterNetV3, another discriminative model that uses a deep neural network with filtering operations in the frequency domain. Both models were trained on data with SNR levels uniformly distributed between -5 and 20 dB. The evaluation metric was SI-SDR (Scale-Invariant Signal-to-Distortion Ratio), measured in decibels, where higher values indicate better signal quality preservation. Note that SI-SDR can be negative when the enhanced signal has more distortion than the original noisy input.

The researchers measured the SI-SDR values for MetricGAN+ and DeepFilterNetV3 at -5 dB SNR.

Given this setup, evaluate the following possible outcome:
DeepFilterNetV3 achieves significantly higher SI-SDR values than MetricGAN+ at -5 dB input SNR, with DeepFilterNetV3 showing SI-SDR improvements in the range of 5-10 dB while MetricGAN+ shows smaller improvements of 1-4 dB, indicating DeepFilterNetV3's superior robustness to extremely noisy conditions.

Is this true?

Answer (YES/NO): NO